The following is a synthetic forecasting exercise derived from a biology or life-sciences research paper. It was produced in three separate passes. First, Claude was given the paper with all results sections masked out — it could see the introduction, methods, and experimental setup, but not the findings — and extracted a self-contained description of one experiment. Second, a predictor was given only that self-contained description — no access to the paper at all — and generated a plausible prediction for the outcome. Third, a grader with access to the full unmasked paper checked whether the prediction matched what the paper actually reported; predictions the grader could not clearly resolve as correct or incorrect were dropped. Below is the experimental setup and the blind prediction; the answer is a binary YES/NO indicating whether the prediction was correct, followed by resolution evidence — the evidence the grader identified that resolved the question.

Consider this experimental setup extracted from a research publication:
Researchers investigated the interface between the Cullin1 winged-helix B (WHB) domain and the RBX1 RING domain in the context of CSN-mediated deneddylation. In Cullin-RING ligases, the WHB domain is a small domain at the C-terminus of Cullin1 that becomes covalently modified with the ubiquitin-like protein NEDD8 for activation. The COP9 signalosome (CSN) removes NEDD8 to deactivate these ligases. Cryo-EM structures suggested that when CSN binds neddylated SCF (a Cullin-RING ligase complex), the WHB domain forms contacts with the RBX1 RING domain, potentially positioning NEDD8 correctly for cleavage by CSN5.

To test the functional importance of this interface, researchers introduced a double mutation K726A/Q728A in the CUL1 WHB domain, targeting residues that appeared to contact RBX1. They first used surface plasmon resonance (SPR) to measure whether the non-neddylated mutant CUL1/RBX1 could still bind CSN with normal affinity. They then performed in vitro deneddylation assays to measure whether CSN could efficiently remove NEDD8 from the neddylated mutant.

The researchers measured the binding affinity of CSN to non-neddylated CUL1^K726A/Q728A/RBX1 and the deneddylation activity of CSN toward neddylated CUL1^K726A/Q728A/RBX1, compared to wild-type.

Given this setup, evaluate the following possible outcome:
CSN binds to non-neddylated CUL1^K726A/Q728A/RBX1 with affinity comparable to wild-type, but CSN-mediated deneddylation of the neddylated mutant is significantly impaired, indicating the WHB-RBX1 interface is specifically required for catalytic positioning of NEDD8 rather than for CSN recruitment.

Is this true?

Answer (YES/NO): YES